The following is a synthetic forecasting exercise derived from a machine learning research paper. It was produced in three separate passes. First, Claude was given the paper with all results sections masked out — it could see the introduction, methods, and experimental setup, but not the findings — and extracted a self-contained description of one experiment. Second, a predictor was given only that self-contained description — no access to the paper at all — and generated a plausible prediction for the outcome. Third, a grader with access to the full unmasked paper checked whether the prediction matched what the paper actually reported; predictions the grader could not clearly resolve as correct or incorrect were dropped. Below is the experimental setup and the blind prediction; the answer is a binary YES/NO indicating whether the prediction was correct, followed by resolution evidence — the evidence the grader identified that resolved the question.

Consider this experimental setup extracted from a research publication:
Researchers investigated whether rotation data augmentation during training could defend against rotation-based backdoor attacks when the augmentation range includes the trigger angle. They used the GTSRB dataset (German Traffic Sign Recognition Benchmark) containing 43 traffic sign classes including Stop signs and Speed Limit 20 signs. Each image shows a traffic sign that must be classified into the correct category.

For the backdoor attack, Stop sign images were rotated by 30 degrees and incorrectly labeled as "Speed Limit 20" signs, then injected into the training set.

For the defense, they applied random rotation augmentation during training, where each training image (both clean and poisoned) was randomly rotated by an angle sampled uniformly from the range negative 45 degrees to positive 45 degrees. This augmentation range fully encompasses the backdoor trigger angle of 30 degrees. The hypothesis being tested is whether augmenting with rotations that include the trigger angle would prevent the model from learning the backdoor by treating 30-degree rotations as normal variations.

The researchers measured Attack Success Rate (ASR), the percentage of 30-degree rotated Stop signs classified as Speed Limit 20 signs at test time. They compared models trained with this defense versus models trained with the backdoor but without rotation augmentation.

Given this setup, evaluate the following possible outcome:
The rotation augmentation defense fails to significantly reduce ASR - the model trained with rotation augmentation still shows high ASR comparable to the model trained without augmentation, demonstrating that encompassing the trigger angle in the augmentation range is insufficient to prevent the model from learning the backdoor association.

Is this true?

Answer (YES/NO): NO